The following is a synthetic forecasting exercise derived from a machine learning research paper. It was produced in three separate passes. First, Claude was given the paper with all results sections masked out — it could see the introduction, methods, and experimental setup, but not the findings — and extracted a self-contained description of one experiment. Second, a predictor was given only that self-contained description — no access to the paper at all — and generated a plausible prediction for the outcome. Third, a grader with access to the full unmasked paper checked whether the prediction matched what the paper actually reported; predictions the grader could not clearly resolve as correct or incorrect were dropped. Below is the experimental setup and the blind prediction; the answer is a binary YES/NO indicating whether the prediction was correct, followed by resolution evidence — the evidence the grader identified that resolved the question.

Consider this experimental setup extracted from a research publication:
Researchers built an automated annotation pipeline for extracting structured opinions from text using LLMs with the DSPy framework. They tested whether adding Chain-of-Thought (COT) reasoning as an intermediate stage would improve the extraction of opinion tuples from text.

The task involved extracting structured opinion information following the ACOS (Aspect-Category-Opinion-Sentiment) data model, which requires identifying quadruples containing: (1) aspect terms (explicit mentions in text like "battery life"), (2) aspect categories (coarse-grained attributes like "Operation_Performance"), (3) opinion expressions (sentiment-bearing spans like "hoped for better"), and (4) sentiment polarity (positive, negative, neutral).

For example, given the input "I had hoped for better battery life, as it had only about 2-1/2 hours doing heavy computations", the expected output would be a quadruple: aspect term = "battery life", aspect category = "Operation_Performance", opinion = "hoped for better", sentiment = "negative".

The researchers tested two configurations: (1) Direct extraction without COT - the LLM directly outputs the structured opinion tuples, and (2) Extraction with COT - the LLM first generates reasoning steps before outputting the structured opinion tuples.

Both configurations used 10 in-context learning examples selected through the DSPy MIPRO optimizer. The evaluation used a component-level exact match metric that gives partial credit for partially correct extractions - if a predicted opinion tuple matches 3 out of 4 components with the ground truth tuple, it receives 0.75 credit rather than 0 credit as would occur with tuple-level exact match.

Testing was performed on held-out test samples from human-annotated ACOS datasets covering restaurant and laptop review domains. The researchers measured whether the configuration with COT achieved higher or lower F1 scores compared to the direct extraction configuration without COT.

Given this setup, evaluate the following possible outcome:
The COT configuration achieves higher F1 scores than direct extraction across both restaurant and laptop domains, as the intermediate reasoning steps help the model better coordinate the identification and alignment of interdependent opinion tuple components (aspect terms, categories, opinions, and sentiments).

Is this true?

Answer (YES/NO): NO